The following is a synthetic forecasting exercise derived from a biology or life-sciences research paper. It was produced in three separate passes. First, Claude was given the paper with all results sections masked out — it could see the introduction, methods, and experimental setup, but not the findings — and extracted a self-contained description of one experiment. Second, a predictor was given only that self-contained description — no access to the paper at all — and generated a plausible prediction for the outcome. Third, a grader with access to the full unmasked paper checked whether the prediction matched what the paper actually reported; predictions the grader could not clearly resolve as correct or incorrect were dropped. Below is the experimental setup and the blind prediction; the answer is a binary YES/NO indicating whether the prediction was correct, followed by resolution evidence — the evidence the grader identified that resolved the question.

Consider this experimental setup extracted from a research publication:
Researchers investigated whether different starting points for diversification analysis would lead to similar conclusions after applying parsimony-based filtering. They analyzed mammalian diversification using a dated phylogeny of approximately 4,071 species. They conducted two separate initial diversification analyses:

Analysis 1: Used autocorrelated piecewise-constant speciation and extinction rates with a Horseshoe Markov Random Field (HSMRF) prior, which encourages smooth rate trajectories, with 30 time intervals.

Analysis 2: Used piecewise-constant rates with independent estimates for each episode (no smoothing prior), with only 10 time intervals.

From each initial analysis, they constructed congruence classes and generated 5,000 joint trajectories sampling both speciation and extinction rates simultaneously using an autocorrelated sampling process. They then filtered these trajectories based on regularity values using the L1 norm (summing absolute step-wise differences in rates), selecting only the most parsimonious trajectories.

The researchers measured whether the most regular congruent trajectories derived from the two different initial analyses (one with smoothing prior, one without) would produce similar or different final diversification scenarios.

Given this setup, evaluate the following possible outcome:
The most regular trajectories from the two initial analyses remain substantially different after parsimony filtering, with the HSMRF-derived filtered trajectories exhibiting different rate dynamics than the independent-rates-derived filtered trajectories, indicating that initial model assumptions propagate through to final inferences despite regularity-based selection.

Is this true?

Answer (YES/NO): NO